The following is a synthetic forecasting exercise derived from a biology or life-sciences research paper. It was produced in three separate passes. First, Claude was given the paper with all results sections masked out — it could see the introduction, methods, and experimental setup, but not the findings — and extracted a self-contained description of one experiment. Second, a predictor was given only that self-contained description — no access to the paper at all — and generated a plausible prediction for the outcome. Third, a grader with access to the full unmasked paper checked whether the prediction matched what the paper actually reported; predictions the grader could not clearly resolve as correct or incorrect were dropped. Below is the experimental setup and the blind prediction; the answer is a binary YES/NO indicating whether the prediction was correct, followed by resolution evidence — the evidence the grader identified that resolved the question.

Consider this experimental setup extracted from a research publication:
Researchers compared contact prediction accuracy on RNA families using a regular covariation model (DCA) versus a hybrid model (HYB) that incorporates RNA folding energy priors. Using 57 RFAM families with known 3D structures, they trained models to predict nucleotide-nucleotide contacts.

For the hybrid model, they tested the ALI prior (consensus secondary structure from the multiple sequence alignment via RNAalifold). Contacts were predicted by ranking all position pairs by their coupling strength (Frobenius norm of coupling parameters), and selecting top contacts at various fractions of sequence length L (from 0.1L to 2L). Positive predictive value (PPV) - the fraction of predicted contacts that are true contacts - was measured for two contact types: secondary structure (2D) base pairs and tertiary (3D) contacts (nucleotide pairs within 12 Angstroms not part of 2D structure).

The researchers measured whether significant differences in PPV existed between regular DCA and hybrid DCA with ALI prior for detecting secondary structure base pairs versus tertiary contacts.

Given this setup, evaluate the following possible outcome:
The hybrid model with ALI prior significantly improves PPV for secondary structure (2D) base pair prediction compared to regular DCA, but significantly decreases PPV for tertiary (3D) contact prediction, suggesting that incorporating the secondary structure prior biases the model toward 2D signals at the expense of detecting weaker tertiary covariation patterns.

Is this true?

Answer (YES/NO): NO